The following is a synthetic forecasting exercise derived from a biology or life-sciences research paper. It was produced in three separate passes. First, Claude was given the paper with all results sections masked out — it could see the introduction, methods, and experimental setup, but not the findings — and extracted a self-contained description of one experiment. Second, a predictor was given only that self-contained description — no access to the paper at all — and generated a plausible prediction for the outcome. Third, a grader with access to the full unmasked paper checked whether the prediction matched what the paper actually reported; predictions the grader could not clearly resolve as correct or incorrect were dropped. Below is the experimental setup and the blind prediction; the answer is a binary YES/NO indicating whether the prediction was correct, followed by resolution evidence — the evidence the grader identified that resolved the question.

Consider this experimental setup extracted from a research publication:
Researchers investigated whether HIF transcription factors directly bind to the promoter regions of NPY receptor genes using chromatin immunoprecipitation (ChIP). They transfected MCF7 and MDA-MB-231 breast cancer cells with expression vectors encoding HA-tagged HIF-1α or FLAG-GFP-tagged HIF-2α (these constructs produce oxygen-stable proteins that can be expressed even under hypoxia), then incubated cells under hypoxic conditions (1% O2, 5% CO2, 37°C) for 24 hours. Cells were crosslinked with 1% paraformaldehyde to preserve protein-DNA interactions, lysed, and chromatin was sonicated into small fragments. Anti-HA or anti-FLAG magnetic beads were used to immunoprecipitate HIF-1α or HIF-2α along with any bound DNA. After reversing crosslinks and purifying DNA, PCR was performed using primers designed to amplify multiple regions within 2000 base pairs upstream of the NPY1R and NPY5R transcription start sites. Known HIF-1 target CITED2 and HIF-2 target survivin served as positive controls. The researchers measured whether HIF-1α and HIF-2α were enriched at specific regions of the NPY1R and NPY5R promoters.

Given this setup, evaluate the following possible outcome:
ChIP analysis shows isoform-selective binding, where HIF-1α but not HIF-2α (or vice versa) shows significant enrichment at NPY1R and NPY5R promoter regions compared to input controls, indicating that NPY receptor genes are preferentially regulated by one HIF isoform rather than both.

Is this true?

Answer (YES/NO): NO